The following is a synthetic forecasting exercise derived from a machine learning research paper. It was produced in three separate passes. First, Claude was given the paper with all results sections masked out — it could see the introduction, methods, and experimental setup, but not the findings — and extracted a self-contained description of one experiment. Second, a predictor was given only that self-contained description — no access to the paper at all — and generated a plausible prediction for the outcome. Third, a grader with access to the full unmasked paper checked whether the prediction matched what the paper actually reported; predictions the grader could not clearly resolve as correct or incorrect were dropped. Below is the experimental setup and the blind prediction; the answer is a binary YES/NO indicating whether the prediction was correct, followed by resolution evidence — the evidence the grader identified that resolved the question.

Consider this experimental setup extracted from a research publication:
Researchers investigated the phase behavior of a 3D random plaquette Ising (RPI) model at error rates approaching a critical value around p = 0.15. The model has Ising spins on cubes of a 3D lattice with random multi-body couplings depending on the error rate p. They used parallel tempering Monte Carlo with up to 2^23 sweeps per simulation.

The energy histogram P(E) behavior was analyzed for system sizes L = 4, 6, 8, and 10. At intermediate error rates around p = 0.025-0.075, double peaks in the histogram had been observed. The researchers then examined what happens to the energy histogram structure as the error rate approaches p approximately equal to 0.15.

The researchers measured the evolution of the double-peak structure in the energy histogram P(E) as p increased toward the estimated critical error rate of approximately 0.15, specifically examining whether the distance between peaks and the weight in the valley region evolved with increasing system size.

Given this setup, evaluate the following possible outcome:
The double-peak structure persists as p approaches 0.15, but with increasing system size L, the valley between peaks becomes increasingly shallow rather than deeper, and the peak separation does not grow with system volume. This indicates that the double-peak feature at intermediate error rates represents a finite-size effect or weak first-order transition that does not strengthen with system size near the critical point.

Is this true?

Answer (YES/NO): YES